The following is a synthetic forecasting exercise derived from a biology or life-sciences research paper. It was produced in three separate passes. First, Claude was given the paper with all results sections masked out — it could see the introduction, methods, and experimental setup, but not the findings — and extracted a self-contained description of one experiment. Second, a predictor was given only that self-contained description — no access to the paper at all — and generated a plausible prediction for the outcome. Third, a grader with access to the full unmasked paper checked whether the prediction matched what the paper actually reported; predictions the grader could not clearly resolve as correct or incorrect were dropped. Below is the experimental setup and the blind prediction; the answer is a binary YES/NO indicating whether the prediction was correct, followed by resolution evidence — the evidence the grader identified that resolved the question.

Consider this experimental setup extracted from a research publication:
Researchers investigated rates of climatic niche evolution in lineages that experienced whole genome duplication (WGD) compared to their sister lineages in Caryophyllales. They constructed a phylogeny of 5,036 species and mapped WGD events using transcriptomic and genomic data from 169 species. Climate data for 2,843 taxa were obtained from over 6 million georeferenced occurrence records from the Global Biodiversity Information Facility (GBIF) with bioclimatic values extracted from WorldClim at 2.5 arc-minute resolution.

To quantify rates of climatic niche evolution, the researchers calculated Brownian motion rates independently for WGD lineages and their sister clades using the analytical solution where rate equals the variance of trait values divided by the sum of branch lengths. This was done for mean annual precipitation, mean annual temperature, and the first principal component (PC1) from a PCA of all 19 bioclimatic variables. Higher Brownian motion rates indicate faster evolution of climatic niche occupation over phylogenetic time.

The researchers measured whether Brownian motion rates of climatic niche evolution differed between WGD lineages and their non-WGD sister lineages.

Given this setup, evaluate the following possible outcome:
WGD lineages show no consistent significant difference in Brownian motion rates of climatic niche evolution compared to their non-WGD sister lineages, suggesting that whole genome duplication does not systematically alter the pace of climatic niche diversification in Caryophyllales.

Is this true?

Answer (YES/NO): YES